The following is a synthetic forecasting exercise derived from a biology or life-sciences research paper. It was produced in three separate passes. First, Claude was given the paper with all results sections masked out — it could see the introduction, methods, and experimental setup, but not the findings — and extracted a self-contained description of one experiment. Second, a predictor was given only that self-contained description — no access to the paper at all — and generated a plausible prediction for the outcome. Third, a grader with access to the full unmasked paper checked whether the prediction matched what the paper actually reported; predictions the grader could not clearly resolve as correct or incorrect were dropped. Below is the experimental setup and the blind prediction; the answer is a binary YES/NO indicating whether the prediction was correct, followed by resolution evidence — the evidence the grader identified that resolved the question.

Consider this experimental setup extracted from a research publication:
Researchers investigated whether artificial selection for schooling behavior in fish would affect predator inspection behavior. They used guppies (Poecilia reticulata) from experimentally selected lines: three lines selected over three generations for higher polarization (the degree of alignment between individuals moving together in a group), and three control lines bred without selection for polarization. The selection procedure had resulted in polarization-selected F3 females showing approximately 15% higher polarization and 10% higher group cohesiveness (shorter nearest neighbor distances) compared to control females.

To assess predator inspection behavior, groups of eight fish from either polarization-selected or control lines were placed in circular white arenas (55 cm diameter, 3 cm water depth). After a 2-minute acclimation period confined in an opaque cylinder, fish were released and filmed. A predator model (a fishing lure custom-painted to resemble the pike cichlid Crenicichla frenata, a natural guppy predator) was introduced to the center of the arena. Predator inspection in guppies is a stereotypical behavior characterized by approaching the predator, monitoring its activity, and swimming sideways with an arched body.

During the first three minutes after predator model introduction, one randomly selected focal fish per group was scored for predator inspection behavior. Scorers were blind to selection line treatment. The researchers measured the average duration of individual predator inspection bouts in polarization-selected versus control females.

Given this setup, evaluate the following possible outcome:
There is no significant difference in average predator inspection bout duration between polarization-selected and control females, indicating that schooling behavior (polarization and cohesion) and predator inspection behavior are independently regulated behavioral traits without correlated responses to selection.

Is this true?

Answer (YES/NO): NO